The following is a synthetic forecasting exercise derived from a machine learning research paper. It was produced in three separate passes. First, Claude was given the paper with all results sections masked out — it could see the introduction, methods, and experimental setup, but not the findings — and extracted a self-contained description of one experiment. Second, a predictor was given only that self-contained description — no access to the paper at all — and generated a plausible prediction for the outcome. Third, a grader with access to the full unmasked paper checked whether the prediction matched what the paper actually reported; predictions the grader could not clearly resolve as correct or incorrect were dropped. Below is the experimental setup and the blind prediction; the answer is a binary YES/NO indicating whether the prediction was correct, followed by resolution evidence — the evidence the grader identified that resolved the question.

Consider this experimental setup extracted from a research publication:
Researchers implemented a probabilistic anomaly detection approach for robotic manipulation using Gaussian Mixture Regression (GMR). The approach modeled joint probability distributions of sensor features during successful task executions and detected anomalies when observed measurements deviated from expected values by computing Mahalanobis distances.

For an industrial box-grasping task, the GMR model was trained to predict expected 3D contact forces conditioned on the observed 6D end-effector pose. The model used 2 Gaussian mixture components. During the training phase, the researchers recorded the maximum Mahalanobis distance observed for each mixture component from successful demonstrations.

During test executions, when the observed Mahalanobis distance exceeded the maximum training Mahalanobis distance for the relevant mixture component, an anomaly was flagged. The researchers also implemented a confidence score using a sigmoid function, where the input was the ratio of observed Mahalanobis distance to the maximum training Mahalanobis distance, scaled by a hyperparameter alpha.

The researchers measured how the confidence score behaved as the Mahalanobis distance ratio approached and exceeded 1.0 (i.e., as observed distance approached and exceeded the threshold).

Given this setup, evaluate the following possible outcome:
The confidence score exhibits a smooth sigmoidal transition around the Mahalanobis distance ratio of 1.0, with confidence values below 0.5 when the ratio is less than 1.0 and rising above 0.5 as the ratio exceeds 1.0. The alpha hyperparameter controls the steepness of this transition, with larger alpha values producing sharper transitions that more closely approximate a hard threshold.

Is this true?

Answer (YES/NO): NO